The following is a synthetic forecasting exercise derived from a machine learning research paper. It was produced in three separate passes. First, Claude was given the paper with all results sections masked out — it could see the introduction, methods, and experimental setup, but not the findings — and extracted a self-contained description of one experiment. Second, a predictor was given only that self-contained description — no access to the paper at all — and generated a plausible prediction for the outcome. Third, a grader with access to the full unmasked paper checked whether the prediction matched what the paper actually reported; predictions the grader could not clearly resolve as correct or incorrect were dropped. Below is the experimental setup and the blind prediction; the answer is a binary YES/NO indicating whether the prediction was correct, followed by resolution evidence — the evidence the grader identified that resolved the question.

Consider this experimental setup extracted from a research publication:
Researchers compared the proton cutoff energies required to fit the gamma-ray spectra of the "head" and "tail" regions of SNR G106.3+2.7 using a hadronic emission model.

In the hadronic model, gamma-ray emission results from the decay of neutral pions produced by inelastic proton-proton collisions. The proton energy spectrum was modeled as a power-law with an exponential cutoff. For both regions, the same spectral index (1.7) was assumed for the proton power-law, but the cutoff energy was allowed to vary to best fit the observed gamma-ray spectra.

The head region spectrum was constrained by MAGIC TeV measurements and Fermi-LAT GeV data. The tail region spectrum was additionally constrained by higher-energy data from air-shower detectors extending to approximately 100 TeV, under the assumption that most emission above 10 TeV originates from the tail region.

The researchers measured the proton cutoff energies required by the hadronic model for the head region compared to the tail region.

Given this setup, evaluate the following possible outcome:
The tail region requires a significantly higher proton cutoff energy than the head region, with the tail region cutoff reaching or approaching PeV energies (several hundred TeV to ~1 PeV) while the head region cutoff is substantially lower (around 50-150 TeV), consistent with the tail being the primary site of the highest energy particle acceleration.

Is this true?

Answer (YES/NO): YES